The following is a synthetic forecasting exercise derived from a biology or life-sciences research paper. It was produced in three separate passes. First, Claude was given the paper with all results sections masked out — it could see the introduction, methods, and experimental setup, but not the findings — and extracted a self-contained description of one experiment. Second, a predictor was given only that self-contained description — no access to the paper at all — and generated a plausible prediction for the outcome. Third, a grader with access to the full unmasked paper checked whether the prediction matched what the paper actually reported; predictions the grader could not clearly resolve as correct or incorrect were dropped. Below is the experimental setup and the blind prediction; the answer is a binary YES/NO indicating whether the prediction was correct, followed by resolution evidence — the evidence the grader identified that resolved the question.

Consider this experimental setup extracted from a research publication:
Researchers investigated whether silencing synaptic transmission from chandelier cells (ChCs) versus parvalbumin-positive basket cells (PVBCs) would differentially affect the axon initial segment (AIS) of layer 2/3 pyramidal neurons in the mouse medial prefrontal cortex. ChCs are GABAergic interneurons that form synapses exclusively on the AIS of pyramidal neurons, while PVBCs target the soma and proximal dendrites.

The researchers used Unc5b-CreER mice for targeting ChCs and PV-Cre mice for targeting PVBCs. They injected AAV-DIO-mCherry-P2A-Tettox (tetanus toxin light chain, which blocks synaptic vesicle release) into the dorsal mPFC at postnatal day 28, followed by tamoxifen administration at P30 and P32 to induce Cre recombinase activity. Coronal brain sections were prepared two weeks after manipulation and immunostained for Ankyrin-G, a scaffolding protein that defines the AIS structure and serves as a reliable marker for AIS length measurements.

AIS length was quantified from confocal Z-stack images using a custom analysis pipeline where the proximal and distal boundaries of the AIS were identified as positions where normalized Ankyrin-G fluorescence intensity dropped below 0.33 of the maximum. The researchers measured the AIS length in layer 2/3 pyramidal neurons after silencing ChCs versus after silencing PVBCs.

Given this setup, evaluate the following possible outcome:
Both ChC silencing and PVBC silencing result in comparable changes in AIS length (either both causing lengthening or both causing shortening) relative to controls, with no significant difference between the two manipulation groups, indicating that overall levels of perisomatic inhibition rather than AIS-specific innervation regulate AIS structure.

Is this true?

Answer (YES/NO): NO